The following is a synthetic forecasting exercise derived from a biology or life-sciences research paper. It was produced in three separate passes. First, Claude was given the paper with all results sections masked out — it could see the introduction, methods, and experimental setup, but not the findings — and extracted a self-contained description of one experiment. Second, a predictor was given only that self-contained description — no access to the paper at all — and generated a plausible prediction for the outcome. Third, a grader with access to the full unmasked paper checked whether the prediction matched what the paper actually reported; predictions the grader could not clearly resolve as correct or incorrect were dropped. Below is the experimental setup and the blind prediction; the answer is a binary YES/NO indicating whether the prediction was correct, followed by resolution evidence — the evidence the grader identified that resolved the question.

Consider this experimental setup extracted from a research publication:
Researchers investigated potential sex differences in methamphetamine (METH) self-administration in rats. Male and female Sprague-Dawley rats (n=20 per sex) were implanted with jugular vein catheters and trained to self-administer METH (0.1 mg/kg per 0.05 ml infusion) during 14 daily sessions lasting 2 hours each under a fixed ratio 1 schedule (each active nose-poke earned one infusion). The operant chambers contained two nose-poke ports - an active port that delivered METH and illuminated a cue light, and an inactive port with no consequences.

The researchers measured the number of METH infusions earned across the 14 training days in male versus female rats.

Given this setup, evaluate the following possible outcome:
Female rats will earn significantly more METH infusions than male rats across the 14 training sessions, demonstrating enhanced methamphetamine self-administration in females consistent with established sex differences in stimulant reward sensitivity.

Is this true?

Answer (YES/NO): NO